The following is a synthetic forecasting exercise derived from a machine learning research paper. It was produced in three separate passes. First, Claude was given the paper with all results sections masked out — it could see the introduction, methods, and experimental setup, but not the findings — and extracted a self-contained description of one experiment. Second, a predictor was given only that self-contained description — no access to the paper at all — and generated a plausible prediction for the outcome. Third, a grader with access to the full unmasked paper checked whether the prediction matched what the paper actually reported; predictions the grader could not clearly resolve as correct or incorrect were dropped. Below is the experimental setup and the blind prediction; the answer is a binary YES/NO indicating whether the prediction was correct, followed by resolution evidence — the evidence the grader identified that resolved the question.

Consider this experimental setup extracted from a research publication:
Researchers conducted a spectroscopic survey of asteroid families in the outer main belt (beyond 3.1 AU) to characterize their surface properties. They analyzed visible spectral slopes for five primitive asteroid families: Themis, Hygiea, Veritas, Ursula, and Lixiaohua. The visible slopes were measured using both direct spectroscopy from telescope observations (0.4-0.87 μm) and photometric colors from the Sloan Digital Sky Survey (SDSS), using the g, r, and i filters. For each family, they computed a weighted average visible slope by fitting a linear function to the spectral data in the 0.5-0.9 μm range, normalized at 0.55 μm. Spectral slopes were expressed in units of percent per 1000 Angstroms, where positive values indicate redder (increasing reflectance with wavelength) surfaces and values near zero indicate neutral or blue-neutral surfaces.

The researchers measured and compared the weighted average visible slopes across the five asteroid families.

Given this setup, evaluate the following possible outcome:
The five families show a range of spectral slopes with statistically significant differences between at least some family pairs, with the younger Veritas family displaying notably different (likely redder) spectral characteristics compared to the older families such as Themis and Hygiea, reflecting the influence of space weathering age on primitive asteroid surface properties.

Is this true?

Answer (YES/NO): NO